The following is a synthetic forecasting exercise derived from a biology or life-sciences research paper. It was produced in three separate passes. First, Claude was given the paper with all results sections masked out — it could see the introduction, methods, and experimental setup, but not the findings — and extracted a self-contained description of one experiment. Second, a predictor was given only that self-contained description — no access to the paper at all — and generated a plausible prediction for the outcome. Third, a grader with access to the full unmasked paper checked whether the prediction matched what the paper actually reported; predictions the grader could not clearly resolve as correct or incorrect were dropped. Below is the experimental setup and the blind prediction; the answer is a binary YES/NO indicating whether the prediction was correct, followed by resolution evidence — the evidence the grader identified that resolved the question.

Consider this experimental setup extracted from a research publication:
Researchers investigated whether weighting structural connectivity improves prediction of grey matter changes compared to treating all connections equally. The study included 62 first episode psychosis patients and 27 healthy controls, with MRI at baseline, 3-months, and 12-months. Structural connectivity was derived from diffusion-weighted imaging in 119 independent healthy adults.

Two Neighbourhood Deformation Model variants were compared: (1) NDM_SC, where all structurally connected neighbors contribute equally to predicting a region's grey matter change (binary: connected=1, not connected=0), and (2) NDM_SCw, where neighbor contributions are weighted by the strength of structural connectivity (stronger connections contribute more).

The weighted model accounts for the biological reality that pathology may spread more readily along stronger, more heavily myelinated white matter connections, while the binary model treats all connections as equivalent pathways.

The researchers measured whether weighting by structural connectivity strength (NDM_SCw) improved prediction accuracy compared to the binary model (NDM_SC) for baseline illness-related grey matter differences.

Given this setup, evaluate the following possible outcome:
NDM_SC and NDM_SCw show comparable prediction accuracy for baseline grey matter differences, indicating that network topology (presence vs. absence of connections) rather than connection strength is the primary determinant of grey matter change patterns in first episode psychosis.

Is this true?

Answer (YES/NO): NO